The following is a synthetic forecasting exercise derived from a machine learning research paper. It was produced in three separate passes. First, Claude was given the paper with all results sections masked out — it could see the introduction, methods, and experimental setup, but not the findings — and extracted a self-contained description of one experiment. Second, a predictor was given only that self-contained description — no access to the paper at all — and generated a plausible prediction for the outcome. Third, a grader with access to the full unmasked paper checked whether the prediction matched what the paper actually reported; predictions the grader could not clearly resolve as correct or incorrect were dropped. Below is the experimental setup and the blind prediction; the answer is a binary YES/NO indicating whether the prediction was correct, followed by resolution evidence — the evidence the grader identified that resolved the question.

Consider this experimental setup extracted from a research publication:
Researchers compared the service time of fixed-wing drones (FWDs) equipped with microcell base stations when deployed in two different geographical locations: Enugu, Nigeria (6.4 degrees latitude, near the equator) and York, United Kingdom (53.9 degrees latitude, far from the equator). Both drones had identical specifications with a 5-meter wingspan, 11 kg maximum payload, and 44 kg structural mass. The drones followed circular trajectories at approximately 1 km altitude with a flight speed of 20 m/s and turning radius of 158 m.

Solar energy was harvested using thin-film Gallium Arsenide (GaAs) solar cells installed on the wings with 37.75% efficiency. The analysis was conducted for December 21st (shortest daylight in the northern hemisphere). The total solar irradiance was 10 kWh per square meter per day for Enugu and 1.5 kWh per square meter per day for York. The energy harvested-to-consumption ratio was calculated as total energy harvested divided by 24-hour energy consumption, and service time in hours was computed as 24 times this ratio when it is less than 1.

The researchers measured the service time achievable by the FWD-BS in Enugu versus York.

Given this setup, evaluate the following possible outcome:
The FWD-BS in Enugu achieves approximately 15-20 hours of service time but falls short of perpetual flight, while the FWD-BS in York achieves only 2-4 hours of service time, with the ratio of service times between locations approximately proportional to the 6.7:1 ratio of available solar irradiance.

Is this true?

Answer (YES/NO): NO